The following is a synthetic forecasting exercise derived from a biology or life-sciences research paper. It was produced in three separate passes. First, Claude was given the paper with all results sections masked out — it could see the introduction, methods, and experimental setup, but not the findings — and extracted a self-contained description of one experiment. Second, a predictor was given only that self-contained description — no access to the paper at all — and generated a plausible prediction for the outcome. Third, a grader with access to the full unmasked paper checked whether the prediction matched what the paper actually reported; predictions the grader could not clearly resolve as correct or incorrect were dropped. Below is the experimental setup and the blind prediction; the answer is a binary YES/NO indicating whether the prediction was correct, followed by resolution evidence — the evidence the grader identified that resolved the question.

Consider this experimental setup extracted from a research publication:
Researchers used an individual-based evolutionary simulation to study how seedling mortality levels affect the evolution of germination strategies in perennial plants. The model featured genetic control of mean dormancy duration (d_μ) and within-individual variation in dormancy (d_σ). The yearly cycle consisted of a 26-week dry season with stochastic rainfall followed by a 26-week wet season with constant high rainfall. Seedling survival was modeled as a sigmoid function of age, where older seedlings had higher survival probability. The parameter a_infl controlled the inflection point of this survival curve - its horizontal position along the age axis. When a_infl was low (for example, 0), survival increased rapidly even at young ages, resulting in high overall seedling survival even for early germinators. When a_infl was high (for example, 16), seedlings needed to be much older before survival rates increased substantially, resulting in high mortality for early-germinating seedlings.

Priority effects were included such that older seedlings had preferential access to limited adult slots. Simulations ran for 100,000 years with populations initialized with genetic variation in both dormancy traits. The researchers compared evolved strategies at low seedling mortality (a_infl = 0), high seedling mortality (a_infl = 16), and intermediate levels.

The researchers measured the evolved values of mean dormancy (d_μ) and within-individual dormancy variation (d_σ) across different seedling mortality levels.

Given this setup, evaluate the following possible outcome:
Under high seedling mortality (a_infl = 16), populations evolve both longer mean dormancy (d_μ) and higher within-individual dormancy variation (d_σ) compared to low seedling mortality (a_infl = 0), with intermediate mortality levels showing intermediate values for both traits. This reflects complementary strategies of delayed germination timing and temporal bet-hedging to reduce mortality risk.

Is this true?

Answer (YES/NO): NO